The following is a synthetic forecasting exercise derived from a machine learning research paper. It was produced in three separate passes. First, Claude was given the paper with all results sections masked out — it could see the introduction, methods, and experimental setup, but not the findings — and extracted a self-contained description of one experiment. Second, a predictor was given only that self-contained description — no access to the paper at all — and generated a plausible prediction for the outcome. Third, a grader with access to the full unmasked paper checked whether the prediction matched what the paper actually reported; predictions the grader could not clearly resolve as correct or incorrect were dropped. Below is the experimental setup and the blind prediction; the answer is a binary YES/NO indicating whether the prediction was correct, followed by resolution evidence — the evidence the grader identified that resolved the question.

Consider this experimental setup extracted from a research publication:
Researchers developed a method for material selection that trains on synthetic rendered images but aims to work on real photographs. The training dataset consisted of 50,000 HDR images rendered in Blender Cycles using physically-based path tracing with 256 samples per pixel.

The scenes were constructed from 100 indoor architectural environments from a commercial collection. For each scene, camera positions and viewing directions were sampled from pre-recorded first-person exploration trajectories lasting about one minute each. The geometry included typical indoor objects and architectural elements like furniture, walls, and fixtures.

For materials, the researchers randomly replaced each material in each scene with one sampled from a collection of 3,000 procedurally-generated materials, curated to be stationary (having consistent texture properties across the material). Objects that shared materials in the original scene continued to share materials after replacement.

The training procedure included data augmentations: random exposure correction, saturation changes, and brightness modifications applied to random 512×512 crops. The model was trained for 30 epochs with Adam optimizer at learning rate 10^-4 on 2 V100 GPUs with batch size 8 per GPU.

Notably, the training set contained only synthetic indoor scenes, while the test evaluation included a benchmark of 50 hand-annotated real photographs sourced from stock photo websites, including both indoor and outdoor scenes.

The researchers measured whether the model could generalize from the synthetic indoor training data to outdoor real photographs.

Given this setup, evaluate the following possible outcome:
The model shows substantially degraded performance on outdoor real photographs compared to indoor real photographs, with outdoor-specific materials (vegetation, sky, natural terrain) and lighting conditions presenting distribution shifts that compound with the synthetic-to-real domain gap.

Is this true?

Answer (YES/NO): NO